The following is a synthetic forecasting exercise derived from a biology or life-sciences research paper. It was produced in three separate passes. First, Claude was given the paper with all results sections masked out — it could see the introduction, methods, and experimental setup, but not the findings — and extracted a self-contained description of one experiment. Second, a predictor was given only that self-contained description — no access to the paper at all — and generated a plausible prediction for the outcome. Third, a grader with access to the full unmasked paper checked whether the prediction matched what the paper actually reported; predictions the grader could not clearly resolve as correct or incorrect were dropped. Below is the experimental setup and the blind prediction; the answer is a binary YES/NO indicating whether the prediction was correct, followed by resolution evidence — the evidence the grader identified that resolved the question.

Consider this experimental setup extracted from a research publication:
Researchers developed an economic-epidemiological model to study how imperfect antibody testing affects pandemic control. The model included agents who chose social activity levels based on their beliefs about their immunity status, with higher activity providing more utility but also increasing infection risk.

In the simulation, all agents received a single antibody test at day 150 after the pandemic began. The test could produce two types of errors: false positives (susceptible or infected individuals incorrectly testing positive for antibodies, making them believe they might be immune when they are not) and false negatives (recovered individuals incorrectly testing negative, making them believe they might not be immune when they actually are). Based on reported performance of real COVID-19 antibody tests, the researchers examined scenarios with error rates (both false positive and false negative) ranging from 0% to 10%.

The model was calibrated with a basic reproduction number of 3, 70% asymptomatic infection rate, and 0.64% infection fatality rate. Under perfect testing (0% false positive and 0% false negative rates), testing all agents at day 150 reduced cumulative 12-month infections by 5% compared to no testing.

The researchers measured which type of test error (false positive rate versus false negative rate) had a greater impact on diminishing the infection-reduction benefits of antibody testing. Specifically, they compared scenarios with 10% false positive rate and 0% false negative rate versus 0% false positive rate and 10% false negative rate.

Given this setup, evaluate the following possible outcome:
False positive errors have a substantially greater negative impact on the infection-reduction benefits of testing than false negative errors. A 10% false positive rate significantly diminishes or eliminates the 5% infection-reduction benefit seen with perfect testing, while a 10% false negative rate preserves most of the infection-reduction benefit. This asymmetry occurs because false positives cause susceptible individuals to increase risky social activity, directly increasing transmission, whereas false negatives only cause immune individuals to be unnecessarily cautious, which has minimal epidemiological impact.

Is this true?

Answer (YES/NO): YES